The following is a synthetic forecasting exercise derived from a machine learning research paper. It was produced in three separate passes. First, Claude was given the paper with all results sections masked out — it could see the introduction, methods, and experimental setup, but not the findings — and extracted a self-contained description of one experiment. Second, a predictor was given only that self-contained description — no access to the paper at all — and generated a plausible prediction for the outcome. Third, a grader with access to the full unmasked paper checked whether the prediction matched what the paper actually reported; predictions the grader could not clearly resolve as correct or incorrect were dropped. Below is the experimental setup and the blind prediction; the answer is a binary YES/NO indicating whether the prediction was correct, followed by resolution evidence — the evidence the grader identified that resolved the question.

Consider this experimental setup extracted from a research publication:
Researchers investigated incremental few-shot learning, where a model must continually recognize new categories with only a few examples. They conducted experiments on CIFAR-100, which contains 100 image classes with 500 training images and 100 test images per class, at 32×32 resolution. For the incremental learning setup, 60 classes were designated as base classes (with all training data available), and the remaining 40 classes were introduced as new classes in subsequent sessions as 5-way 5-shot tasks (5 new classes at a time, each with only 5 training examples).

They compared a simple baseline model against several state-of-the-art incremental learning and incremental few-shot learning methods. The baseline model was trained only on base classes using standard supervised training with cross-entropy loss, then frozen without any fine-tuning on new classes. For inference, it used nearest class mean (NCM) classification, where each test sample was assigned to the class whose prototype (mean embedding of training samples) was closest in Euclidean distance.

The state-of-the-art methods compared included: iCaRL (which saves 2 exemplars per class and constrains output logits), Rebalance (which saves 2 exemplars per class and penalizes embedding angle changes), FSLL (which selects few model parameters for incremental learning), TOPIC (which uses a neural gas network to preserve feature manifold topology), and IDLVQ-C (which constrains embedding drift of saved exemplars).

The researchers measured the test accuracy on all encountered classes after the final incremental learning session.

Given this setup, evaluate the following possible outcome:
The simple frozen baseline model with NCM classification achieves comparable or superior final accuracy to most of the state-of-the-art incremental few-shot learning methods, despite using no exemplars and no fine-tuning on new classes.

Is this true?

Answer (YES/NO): YES